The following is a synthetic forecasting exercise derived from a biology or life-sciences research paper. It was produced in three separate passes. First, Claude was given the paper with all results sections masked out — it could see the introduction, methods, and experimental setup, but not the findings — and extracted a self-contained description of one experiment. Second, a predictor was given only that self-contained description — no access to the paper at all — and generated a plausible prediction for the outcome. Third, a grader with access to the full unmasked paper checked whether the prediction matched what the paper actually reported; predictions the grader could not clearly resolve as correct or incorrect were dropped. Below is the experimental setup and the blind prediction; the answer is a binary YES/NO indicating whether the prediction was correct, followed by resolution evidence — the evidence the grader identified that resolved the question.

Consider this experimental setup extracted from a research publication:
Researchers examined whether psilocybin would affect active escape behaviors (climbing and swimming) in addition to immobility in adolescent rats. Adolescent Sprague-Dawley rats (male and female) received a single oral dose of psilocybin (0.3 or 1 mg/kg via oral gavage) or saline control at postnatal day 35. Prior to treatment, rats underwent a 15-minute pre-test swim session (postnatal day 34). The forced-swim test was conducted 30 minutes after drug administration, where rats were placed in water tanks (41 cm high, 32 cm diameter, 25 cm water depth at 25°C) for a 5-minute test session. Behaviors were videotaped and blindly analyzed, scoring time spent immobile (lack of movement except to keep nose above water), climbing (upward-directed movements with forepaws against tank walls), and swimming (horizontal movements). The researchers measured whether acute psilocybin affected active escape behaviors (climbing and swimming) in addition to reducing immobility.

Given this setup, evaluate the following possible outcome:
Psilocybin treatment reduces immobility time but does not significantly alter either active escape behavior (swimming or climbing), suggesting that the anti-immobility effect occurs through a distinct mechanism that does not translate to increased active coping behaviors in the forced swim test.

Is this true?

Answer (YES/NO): NO